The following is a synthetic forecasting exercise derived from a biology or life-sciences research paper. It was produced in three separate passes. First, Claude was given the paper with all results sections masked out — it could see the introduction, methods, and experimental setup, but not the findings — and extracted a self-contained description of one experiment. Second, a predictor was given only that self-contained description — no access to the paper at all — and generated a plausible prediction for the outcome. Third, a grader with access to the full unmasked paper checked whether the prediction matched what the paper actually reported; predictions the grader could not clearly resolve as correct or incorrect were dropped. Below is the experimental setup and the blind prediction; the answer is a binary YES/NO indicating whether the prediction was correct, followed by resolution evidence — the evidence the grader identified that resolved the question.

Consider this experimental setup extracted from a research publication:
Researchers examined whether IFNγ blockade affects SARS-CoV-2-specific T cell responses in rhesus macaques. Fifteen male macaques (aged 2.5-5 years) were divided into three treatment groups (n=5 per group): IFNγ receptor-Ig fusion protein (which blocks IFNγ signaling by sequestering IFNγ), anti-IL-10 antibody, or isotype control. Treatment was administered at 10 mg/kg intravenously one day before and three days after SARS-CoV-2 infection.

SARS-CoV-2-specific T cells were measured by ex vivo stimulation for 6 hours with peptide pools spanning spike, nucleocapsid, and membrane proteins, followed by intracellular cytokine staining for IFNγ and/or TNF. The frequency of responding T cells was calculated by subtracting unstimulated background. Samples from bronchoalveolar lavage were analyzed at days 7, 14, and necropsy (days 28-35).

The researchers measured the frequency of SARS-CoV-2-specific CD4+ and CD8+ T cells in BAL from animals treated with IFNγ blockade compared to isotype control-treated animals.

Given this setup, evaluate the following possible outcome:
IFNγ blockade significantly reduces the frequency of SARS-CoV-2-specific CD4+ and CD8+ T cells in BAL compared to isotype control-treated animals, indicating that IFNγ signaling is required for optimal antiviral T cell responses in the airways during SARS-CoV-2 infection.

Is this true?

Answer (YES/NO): NO